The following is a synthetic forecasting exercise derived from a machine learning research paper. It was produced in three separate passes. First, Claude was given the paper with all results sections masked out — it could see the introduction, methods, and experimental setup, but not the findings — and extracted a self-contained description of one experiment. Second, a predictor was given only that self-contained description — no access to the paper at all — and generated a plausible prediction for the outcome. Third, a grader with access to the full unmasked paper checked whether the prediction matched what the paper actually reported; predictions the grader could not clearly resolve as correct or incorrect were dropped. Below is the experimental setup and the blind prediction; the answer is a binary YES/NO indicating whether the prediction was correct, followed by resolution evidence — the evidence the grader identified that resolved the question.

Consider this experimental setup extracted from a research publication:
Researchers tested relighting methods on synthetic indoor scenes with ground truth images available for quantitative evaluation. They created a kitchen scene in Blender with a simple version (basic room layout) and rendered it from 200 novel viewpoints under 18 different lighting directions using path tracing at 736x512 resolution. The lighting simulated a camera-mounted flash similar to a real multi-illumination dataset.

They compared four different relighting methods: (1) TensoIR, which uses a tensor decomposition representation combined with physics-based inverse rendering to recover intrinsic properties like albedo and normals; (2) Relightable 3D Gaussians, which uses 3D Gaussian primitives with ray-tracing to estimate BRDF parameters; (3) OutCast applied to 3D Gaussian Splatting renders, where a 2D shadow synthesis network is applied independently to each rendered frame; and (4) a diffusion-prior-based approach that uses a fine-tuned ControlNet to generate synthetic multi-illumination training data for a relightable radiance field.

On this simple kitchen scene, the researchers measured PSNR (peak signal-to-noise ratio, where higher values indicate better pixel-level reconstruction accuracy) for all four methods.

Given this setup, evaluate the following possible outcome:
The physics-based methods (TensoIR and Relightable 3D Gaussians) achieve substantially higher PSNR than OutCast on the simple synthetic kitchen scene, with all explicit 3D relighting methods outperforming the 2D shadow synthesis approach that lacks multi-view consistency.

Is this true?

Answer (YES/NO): YES